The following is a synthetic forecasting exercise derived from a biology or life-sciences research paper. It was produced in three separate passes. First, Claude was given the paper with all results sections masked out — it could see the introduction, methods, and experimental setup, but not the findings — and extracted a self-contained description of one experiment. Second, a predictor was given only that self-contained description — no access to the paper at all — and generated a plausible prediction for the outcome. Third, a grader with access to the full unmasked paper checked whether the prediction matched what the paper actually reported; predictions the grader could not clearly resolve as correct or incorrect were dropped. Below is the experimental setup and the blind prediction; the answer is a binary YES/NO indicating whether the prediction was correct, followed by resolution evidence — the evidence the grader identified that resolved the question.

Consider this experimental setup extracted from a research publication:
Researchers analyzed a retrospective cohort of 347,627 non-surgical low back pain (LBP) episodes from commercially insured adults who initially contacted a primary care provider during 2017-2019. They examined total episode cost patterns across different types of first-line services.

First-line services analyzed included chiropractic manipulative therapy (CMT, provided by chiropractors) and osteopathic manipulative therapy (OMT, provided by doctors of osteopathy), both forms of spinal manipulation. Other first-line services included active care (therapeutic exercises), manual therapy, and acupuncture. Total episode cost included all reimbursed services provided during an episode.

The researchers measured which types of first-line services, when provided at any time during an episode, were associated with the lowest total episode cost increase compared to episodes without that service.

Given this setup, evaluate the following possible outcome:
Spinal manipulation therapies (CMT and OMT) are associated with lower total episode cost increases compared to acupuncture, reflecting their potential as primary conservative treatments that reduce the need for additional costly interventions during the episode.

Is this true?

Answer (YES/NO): YES